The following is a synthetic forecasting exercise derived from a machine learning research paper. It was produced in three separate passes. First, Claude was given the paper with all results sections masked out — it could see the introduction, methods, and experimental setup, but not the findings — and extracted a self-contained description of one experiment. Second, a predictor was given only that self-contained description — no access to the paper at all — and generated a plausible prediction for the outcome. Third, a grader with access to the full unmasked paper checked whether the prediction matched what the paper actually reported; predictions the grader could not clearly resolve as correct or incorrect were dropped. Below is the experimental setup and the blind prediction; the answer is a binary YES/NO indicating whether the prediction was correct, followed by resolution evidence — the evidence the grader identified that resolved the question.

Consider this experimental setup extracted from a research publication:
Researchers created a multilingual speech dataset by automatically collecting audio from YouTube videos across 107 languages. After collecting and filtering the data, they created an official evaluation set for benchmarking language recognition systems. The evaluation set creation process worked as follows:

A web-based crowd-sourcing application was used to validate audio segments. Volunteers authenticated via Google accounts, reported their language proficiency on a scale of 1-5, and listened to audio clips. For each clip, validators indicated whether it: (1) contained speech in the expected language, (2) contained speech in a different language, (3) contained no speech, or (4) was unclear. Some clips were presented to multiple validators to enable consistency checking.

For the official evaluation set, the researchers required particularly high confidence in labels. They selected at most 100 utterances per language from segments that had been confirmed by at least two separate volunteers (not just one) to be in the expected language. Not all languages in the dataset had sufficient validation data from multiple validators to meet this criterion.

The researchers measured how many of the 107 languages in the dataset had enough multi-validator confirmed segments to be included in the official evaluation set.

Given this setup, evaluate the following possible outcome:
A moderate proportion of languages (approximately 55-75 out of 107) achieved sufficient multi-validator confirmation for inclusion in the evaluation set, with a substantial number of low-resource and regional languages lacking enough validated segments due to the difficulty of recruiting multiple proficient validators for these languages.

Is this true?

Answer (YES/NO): NO